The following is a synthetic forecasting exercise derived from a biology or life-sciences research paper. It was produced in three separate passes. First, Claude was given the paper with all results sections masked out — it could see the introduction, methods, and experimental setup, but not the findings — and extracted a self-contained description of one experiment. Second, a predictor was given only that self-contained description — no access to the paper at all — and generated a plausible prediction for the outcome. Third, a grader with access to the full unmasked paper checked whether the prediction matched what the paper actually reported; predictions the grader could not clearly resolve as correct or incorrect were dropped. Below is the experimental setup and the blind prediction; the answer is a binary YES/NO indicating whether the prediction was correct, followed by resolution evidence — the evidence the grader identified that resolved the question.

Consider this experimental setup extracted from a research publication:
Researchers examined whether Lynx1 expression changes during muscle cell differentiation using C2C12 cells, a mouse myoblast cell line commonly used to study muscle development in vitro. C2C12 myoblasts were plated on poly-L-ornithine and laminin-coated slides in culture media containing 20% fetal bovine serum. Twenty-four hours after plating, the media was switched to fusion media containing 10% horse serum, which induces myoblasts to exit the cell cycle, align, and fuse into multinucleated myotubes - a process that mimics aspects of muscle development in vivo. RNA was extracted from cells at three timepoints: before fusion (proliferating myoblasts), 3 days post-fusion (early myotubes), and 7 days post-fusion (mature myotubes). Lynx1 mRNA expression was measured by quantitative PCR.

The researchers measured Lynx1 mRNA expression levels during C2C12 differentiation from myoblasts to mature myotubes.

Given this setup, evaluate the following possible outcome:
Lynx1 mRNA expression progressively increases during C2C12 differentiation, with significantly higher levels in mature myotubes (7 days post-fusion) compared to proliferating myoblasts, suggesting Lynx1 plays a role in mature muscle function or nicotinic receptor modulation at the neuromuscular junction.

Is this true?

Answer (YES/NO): YES